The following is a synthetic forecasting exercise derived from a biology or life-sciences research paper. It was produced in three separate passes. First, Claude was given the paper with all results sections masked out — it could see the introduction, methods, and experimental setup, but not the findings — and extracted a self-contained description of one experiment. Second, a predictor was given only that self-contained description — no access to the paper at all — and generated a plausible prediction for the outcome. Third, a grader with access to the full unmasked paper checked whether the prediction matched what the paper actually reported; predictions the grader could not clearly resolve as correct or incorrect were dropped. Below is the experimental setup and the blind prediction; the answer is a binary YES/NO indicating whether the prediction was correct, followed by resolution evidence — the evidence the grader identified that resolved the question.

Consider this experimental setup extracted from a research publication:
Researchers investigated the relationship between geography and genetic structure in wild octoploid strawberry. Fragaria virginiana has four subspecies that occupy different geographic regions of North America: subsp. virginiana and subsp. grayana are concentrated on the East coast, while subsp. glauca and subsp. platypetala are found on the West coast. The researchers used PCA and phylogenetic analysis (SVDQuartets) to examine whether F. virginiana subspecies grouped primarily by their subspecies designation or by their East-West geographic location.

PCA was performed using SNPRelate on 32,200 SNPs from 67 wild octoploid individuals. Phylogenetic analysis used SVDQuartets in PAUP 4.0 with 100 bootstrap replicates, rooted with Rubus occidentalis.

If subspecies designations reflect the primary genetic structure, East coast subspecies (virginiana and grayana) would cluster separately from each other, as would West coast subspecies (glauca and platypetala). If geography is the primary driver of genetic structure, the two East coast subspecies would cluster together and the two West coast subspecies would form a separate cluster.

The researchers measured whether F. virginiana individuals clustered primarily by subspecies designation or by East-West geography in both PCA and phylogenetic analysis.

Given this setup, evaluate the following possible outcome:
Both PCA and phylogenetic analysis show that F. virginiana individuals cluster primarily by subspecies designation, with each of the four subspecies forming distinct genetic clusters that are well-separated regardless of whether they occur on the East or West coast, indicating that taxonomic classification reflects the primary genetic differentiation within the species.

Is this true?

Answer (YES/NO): NO